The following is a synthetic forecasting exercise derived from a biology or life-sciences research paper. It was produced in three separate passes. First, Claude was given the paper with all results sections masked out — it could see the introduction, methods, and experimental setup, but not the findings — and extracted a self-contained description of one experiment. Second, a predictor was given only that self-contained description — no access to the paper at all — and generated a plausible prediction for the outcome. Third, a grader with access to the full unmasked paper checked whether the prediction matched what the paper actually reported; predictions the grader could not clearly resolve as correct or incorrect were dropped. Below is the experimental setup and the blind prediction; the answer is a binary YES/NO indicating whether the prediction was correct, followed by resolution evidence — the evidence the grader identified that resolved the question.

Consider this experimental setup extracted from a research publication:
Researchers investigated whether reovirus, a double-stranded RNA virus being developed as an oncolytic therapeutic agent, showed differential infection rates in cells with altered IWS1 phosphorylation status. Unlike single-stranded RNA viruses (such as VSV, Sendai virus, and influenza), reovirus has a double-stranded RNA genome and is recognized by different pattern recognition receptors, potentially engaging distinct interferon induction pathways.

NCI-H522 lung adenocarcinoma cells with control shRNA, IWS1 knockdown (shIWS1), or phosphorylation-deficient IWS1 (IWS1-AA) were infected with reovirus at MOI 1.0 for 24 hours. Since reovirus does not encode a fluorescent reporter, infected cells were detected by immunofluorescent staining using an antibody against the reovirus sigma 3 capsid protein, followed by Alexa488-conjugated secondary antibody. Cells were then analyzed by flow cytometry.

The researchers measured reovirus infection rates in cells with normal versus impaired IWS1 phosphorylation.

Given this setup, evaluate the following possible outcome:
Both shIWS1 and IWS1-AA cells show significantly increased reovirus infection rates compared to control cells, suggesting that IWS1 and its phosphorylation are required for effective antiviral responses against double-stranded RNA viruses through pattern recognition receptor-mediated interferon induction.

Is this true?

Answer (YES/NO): YES